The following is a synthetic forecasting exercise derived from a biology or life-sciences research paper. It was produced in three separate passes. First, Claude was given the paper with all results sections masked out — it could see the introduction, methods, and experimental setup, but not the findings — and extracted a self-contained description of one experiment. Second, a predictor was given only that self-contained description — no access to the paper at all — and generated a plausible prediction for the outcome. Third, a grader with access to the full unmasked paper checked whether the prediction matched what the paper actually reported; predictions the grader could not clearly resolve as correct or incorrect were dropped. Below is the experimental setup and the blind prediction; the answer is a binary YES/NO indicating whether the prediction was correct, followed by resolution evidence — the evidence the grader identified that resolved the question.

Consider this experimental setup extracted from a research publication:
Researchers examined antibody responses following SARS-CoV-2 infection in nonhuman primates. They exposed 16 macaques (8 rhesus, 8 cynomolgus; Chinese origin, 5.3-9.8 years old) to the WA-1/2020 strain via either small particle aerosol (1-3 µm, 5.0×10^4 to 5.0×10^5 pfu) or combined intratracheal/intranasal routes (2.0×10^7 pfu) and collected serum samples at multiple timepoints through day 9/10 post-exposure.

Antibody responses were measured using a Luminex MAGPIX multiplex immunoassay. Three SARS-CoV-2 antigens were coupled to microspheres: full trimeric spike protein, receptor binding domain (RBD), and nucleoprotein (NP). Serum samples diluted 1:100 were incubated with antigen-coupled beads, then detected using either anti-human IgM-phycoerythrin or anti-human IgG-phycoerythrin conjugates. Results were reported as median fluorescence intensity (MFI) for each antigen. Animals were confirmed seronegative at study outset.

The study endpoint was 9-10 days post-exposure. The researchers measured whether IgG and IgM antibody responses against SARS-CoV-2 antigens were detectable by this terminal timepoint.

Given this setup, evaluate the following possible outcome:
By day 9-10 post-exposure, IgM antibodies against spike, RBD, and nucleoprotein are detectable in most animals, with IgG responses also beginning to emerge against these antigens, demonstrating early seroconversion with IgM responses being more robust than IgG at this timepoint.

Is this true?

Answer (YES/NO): NO